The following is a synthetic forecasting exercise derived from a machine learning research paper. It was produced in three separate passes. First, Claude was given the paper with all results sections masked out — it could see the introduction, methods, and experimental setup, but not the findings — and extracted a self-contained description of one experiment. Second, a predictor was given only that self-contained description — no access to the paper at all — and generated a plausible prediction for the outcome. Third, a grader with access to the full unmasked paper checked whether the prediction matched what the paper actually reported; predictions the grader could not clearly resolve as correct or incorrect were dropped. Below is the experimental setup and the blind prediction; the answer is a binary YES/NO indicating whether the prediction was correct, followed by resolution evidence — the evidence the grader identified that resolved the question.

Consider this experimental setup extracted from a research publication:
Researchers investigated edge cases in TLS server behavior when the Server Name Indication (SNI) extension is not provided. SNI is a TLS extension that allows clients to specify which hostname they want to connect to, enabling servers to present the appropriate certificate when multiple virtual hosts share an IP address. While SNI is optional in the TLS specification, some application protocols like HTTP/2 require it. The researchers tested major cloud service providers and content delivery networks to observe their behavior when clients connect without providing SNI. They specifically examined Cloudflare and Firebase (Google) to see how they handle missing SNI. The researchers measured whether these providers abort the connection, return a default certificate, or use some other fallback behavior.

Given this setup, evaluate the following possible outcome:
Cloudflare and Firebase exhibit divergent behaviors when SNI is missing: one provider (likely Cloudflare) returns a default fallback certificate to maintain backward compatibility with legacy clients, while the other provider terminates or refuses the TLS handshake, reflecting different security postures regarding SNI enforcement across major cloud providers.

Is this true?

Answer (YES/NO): NO